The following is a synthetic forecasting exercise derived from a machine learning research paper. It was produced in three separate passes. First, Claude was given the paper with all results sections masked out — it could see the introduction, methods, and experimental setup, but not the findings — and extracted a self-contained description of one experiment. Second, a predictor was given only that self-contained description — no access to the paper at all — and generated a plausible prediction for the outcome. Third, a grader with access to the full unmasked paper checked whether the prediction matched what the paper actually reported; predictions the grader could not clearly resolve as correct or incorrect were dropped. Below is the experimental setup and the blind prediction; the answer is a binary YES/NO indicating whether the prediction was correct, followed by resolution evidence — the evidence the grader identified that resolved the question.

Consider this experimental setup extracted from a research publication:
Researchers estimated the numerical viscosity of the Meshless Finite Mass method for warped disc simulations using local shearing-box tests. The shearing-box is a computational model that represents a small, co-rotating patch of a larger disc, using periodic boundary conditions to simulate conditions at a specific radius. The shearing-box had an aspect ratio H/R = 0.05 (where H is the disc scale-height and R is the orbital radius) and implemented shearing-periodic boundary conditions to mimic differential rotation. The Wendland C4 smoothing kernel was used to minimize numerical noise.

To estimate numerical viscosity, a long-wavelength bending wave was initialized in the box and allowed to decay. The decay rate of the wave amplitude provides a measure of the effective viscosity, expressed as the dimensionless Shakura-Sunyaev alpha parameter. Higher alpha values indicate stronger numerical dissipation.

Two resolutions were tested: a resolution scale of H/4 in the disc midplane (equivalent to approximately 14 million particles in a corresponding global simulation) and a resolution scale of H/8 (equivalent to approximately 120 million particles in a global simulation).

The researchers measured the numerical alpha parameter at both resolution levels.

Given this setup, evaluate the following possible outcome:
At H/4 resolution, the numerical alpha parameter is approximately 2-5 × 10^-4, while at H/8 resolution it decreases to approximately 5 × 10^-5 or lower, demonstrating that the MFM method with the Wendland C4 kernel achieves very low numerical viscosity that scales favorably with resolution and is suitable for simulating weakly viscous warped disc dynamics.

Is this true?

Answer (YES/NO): NO